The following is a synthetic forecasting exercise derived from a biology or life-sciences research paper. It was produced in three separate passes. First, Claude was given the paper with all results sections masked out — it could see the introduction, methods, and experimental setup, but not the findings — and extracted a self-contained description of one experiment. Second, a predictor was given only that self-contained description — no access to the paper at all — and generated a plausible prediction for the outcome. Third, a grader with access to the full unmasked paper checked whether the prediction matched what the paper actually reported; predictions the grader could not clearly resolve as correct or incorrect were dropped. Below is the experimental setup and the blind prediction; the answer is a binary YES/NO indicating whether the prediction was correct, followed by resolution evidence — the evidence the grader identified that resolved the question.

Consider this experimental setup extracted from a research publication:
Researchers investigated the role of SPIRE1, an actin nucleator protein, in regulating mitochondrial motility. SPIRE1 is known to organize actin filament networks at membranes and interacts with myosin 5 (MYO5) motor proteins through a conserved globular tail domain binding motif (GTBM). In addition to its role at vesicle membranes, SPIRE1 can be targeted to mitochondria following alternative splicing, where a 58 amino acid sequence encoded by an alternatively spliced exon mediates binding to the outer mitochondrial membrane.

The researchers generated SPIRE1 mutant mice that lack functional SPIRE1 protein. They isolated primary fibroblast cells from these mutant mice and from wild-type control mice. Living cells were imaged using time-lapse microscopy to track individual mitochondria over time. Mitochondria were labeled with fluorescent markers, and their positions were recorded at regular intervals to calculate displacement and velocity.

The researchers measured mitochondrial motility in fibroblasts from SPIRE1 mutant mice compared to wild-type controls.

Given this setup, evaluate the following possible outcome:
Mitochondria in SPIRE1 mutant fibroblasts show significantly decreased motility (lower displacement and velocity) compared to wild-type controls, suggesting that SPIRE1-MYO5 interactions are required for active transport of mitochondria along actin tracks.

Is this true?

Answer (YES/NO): NO